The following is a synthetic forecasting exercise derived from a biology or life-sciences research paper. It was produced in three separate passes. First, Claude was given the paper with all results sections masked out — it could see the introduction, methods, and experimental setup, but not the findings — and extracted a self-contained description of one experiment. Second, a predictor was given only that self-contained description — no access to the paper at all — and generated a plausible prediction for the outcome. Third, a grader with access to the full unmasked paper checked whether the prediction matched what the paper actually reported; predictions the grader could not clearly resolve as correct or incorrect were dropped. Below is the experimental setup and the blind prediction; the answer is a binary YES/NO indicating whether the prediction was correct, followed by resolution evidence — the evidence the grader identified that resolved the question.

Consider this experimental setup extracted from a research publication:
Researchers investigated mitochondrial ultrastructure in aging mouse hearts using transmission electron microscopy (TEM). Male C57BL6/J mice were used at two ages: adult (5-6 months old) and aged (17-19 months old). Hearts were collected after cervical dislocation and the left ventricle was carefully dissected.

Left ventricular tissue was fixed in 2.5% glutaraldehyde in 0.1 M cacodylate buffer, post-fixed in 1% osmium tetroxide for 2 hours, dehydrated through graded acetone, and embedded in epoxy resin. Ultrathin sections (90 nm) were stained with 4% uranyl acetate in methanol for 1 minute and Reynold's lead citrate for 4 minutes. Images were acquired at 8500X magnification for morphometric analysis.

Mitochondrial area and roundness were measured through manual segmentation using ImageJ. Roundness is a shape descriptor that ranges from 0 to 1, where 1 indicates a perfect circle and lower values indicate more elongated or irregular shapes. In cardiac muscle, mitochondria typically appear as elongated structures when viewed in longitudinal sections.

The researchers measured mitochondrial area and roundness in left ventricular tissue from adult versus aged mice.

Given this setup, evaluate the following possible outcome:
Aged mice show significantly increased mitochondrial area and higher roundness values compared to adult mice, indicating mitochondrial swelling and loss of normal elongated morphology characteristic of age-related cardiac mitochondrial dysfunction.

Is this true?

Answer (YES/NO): NO